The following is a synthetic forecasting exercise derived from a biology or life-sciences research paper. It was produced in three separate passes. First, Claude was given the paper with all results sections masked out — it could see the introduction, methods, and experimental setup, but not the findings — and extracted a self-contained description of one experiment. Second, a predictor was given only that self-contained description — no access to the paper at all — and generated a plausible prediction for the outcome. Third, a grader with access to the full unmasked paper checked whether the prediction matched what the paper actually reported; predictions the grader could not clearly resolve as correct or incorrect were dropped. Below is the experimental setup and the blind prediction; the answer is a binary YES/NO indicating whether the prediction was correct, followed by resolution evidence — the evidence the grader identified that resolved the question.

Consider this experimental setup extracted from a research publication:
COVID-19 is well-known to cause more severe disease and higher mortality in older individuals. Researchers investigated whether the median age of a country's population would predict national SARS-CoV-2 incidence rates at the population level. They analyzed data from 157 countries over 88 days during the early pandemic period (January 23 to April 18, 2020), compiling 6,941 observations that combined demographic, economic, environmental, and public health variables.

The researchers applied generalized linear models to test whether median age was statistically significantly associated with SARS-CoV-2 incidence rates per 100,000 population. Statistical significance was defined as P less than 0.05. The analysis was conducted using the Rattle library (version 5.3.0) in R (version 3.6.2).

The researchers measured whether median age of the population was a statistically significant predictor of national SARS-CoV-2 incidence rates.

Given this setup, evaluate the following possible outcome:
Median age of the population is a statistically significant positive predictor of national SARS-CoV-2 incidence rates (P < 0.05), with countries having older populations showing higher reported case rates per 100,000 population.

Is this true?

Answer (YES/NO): NO